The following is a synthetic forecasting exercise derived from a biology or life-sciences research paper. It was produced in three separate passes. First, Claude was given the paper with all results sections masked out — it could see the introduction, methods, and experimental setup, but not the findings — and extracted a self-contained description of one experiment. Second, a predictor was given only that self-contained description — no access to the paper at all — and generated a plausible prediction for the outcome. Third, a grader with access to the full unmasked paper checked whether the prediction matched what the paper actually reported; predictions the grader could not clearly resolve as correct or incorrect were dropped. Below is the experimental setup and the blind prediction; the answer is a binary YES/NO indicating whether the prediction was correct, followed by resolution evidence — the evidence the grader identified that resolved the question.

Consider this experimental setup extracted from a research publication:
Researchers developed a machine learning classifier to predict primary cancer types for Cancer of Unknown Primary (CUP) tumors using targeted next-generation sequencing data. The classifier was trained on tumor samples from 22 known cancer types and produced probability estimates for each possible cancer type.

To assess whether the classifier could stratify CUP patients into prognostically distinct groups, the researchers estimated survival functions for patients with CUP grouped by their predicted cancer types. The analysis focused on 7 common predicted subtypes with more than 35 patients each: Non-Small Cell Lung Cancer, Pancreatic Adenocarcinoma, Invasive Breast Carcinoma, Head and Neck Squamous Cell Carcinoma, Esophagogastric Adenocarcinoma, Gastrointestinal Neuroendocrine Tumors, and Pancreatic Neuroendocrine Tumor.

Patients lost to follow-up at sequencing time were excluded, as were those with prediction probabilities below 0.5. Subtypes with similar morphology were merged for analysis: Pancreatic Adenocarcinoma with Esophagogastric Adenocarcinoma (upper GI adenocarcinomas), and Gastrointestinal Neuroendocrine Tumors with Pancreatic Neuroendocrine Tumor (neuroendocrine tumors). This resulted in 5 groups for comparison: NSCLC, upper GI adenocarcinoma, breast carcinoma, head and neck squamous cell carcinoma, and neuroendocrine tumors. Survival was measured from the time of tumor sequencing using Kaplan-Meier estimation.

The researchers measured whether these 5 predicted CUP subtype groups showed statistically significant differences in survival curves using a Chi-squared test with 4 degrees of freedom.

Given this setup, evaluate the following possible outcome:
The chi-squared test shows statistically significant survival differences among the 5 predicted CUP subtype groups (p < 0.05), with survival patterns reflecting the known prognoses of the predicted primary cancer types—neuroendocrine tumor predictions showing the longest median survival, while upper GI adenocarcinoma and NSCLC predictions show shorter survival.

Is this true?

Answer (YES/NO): YES